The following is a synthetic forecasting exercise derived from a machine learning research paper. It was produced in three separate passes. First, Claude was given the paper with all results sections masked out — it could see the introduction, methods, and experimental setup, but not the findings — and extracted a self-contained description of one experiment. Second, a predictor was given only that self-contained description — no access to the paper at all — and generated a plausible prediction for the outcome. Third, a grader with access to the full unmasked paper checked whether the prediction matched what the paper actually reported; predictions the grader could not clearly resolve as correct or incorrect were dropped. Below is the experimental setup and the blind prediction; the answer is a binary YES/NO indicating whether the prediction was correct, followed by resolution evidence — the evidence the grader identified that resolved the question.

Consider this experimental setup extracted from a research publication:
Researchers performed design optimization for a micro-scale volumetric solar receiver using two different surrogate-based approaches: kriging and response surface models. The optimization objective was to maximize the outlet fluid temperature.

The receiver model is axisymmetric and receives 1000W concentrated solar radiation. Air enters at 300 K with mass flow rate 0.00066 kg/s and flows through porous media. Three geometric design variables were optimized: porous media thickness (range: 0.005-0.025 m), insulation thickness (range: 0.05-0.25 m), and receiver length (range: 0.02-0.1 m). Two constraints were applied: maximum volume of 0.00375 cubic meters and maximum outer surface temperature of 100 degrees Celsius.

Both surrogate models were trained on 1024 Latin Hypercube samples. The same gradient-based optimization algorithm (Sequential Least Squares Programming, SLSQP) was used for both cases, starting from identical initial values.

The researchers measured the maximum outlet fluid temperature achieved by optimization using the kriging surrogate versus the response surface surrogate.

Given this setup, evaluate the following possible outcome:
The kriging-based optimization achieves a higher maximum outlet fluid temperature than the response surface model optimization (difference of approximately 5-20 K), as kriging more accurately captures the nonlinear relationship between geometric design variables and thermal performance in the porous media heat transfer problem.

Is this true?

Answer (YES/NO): NO